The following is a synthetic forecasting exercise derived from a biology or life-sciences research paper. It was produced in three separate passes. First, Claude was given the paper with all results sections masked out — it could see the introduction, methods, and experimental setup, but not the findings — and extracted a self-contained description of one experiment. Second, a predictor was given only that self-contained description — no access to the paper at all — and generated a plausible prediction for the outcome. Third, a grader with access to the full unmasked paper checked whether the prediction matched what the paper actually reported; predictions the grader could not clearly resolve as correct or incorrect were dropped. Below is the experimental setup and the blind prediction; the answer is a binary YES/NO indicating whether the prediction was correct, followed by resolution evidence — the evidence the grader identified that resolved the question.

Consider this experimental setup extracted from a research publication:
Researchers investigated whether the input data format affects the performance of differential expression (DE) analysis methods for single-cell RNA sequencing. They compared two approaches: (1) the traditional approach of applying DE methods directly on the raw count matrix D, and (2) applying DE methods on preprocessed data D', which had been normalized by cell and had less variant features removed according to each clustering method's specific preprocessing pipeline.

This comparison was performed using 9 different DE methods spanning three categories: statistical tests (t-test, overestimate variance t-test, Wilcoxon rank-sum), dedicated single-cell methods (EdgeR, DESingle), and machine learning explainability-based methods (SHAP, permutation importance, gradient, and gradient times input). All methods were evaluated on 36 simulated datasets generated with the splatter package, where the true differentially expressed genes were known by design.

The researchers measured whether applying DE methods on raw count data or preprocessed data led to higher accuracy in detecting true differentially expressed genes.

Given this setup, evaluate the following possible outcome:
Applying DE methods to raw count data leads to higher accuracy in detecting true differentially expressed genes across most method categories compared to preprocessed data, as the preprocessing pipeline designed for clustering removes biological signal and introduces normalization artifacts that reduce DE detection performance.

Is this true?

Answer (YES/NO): NO